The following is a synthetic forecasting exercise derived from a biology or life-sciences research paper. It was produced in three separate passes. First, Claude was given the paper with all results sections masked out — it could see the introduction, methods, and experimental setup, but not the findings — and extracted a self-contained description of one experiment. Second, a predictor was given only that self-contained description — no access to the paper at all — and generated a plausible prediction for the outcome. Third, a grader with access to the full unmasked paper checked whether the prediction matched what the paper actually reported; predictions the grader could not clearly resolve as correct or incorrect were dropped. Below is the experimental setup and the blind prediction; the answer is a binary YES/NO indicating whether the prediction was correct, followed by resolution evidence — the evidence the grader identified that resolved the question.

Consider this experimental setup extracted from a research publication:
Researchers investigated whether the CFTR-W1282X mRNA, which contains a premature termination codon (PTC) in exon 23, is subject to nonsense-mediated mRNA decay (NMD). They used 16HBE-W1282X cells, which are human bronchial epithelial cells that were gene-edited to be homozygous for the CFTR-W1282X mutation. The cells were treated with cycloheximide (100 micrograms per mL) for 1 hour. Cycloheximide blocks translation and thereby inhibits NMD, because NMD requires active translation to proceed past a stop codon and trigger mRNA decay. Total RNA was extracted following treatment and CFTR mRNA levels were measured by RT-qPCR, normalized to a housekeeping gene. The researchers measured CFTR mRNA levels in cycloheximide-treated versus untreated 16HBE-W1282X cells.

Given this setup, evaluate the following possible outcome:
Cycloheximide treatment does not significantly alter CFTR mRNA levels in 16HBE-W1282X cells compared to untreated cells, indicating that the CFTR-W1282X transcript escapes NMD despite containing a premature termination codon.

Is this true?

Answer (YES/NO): NO